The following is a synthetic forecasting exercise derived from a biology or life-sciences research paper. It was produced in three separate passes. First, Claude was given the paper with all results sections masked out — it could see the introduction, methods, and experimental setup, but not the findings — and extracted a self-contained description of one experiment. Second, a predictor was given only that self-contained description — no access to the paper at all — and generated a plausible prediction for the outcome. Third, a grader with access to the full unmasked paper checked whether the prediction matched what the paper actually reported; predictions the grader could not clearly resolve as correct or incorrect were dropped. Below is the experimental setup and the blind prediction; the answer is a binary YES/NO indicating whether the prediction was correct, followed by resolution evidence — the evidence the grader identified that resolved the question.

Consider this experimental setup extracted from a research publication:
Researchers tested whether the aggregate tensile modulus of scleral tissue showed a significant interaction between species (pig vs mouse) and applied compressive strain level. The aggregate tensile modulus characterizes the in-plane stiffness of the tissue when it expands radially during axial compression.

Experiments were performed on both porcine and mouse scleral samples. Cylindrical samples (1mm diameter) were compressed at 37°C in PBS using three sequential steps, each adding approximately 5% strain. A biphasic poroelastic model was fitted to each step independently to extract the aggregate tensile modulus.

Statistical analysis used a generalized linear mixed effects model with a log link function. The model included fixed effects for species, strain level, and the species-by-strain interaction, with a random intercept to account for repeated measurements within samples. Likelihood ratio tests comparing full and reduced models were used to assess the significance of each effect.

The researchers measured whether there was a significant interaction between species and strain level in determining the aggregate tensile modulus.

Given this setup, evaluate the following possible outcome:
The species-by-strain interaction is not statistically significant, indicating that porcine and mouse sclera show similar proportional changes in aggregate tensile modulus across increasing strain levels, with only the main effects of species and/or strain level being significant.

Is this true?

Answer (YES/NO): NO